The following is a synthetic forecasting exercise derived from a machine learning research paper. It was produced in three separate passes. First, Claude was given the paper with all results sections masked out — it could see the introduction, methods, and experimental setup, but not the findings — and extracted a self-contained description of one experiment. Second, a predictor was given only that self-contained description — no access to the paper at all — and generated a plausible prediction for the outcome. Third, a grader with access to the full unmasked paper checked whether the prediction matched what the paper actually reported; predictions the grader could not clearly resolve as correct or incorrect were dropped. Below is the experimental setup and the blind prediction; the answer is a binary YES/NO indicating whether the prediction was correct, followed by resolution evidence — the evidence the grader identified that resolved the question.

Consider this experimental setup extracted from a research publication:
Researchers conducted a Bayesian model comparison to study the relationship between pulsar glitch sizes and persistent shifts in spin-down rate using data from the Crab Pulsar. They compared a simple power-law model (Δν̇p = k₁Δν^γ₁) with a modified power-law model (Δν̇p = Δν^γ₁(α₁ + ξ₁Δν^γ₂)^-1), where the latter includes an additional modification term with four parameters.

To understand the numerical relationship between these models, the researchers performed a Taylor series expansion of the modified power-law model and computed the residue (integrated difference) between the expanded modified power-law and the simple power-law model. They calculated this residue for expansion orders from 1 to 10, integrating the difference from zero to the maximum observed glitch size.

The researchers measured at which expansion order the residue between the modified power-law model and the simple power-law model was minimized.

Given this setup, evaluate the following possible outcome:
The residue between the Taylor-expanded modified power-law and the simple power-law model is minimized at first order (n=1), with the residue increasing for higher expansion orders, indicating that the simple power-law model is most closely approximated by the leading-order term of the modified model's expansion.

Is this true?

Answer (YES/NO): NO